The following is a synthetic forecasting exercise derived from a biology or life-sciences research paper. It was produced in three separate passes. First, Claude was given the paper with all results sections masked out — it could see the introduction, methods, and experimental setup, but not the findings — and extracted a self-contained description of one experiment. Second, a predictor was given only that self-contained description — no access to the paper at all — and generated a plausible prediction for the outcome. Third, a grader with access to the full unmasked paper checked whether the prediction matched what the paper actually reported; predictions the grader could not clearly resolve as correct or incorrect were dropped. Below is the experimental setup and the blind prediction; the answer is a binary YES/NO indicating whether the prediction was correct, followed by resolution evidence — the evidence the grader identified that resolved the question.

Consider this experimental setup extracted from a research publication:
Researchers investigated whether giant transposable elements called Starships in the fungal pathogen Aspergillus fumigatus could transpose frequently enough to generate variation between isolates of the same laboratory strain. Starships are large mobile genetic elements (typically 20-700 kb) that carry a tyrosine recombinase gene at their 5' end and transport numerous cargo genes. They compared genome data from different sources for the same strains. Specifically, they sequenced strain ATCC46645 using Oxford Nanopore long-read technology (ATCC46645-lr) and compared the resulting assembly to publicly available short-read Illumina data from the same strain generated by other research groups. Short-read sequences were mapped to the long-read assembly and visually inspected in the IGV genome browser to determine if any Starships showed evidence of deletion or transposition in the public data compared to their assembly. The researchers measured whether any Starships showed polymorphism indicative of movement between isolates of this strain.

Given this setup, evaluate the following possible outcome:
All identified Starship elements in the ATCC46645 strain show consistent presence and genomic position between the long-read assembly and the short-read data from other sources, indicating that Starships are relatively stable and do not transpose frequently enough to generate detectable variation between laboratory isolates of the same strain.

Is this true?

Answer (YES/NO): NO